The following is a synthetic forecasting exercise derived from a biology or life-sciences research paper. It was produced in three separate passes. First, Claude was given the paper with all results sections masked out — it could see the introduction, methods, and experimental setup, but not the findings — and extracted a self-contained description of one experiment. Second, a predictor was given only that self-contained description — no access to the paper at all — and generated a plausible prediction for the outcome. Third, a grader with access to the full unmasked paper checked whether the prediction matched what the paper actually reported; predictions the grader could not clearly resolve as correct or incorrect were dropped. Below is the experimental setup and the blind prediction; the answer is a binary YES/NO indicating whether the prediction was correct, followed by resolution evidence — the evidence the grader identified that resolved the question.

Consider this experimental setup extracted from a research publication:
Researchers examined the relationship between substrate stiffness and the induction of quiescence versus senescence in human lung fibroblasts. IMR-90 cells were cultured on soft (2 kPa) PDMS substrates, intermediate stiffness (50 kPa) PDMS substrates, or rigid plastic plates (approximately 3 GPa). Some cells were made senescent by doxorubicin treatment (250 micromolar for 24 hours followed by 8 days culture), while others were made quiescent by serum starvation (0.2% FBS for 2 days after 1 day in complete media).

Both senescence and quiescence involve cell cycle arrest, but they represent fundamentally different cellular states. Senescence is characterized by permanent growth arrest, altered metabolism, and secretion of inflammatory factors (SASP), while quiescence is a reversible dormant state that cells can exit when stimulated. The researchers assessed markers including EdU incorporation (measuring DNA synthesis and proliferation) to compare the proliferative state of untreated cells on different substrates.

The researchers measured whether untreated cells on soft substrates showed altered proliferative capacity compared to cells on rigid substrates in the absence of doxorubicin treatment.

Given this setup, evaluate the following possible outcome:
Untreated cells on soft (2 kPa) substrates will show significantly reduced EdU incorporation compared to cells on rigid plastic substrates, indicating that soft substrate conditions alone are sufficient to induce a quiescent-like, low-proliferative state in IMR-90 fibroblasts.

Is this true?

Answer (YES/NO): NO